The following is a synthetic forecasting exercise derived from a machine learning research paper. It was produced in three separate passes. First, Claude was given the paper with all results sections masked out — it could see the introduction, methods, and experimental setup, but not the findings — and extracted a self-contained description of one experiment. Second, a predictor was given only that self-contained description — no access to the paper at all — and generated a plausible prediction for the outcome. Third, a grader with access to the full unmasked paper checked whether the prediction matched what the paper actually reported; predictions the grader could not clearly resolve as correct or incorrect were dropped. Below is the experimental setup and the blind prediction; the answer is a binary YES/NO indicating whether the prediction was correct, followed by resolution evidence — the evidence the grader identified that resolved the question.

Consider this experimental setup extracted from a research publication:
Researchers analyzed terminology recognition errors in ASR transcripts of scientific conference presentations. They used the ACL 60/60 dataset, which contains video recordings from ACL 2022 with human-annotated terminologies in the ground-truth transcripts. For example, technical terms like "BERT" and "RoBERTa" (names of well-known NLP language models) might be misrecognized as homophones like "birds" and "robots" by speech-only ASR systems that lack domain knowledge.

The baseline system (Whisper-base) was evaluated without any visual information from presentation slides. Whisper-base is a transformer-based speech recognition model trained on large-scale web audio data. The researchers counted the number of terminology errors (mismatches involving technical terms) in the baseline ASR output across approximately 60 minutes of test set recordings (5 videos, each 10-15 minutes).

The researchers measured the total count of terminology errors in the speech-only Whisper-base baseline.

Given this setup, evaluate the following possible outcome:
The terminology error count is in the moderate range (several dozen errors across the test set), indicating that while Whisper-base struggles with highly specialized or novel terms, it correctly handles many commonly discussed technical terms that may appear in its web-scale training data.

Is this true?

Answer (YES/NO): NO